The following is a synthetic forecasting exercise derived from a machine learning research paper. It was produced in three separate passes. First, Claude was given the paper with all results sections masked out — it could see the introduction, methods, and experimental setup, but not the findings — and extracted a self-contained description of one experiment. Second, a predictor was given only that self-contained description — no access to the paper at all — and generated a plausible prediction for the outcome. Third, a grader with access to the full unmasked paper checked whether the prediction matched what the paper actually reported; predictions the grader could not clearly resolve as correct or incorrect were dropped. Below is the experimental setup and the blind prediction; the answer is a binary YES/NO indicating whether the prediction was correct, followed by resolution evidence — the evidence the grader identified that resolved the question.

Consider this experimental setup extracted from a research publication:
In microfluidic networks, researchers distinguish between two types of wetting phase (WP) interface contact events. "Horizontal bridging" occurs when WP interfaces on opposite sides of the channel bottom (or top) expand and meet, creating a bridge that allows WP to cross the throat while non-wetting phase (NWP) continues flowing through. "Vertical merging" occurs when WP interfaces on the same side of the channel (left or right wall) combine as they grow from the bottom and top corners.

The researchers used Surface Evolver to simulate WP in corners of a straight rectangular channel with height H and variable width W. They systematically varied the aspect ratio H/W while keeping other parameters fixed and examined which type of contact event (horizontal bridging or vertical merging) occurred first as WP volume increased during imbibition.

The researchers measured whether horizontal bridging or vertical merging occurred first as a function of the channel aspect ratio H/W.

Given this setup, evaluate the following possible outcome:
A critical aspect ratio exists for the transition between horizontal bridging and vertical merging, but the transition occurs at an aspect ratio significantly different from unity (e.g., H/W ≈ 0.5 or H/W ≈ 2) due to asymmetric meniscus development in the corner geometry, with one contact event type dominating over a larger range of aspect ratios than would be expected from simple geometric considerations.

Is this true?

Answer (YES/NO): NO